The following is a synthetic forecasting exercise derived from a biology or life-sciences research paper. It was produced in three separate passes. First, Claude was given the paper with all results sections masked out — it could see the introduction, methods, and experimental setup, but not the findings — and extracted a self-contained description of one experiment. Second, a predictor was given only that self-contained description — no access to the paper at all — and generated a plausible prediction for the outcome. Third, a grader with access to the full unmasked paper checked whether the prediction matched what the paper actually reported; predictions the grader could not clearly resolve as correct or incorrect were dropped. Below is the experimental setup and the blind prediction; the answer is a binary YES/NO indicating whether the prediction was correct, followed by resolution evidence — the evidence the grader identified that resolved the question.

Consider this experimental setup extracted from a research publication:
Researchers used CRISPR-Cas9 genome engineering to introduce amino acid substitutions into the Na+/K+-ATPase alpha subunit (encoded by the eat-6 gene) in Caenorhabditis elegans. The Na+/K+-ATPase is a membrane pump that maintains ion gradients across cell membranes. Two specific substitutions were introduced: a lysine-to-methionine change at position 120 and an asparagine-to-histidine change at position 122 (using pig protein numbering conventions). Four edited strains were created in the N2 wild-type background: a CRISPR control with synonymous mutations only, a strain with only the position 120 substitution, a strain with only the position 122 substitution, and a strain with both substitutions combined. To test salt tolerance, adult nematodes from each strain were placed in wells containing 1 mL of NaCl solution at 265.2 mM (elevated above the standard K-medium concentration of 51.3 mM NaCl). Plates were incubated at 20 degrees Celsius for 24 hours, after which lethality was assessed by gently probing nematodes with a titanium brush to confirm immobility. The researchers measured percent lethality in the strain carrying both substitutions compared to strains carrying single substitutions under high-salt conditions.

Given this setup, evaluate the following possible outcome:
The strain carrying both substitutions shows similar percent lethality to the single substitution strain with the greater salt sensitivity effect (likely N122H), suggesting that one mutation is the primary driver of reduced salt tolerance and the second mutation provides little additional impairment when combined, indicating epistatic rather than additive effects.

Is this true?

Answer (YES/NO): NO